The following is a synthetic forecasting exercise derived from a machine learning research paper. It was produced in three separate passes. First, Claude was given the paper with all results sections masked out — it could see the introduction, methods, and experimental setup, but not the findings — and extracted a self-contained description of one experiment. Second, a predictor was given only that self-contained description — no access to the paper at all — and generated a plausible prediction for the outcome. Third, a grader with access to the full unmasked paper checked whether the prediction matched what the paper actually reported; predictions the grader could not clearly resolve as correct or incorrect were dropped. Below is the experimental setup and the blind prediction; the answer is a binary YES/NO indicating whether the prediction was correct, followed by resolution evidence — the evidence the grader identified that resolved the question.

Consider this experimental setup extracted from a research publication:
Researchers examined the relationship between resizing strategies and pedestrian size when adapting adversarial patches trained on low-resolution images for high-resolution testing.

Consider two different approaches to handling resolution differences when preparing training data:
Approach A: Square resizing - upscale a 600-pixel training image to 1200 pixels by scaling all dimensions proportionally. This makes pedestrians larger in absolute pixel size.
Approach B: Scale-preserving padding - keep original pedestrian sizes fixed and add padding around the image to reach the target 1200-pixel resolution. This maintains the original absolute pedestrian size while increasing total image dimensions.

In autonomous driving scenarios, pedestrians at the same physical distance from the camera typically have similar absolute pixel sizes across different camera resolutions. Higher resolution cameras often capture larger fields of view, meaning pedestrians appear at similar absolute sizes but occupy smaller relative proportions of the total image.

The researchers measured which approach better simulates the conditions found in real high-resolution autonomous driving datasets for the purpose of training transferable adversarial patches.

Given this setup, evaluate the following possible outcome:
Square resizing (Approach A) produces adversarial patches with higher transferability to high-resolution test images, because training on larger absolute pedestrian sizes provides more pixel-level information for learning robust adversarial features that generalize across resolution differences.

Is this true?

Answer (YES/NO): NO